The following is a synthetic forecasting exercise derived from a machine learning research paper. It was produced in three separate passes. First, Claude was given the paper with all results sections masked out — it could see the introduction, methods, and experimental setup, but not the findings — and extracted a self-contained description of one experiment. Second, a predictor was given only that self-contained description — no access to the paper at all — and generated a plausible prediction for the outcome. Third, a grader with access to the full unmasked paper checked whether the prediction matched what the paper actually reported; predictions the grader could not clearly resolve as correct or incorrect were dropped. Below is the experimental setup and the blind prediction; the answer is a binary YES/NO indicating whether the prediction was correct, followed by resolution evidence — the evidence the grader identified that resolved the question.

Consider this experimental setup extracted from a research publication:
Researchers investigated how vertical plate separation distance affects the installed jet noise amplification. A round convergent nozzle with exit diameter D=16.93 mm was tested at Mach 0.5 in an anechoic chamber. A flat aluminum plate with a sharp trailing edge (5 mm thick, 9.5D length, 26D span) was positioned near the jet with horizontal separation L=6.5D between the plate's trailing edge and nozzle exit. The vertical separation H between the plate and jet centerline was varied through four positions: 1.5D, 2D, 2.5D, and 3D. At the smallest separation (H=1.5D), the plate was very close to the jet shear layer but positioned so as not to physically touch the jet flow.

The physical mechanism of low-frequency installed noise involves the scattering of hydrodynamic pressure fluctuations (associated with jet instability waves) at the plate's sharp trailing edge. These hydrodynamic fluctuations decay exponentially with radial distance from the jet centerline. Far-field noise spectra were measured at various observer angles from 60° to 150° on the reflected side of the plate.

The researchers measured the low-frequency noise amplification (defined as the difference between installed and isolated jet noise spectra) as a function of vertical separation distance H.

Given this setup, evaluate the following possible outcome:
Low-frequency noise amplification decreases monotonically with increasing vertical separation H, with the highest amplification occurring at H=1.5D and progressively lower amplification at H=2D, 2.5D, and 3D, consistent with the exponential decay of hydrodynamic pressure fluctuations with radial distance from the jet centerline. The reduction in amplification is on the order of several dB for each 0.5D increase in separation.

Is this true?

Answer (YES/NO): YES